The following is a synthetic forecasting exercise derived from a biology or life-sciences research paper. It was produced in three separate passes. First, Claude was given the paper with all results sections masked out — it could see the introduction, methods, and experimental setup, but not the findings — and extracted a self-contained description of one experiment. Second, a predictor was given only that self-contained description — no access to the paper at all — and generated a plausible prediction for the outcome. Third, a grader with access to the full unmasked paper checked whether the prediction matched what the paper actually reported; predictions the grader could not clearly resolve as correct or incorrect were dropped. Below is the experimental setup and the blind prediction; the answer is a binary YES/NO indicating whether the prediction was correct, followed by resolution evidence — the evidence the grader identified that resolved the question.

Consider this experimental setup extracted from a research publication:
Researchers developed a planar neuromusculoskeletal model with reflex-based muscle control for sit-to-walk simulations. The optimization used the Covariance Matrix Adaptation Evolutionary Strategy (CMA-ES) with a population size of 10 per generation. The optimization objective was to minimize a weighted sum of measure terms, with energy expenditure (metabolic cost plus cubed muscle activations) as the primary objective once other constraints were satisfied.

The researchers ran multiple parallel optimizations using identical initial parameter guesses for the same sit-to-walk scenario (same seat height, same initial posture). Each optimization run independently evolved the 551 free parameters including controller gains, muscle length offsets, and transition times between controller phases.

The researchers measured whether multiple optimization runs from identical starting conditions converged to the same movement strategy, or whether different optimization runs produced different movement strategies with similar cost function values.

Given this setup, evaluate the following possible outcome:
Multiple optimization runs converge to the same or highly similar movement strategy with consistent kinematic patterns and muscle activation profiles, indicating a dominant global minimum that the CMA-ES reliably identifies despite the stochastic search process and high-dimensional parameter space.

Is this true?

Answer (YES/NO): NO